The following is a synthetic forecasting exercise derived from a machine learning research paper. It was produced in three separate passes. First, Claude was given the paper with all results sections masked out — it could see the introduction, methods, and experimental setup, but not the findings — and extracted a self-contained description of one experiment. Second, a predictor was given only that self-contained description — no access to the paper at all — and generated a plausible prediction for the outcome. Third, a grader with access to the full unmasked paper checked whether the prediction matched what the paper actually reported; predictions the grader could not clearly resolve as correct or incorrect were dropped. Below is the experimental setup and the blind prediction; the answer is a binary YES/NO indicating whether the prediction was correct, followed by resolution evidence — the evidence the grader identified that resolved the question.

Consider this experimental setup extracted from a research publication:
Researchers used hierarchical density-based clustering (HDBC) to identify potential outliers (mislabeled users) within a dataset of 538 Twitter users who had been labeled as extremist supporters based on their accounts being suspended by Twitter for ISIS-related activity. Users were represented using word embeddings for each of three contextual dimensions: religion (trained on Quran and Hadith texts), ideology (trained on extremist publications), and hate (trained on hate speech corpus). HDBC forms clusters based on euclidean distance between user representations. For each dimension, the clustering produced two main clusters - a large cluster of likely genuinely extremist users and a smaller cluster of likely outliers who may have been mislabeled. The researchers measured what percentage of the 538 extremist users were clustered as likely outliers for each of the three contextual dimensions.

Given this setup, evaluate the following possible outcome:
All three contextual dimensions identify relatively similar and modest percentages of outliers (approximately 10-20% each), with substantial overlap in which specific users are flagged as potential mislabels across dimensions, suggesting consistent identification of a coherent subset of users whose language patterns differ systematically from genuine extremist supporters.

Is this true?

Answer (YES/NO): NO